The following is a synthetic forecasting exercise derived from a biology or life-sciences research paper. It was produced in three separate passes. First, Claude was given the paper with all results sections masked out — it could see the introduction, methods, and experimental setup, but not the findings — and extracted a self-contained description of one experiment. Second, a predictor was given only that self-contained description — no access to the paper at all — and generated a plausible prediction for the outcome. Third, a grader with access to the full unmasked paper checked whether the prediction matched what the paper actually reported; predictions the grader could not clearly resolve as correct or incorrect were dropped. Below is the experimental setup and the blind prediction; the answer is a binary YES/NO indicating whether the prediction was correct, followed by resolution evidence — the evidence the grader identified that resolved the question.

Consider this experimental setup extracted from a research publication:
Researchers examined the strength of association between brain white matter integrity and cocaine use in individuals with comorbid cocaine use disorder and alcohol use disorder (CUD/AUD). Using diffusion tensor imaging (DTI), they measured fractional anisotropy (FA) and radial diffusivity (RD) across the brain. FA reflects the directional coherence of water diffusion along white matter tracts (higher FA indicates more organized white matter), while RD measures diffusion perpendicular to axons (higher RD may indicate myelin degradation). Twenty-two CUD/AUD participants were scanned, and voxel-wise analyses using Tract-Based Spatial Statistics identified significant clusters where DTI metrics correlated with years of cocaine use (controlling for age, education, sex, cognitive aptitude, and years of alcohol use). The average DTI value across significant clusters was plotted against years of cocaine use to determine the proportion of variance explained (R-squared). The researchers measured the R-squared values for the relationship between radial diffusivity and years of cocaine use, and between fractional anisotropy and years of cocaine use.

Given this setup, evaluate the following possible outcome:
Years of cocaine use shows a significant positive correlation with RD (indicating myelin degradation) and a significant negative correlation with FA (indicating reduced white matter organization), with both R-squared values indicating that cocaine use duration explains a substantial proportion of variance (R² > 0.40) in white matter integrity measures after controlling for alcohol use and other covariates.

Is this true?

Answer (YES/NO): YES